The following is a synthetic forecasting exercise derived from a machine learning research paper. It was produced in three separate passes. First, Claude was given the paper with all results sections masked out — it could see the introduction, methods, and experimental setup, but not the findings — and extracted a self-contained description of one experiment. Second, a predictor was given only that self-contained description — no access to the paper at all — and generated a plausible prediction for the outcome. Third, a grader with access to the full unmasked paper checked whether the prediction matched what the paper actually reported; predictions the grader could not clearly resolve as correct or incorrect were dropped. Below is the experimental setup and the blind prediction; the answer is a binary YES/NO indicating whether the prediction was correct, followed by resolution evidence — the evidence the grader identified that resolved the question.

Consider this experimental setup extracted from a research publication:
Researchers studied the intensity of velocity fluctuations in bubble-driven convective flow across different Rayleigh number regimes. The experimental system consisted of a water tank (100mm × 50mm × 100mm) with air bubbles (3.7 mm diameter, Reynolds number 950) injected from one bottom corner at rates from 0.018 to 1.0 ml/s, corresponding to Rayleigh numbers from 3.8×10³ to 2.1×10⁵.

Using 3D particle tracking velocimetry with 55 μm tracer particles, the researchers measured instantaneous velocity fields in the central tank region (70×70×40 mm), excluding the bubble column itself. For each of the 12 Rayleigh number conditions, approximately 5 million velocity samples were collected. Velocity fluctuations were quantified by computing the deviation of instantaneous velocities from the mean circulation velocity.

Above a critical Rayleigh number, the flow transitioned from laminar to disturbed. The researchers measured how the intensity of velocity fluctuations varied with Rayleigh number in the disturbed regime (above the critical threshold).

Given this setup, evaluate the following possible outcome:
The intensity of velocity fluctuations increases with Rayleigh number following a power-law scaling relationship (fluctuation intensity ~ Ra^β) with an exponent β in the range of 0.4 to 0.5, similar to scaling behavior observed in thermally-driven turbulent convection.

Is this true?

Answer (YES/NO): NO